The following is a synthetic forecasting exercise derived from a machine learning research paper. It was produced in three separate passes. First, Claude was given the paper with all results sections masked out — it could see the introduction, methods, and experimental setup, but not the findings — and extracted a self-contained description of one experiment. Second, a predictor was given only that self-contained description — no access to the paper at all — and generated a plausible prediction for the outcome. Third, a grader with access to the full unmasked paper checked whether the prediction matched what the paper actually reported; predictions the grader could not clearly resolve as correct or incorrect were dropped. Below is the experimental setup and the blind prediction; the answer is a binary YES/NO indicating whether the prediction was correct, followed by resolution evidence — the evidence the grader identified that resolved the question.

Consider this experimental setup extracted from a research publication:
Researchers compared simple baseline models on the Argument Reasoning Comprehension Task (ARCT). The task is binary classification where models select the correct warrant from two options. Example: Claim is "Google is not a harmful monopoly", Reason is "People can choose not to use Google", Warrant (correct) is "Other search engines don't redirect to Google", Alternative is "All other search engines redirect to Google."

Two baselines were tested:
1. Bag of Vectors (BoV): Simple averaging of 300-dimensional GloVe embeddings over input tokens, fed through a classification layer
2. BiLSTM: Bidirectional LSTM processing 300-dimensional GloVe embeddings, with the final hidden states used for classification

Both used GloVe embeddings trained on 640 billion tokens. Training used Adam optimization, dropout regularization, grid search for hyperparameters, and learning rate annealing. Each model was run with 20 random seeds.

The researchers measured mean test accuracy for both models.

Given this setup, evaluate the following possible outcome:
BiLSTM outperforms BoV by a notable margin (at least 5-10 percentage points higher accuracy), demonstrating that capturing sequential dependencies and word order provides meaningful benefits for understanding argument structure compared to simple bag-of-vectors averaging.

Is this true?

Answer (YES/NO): NO